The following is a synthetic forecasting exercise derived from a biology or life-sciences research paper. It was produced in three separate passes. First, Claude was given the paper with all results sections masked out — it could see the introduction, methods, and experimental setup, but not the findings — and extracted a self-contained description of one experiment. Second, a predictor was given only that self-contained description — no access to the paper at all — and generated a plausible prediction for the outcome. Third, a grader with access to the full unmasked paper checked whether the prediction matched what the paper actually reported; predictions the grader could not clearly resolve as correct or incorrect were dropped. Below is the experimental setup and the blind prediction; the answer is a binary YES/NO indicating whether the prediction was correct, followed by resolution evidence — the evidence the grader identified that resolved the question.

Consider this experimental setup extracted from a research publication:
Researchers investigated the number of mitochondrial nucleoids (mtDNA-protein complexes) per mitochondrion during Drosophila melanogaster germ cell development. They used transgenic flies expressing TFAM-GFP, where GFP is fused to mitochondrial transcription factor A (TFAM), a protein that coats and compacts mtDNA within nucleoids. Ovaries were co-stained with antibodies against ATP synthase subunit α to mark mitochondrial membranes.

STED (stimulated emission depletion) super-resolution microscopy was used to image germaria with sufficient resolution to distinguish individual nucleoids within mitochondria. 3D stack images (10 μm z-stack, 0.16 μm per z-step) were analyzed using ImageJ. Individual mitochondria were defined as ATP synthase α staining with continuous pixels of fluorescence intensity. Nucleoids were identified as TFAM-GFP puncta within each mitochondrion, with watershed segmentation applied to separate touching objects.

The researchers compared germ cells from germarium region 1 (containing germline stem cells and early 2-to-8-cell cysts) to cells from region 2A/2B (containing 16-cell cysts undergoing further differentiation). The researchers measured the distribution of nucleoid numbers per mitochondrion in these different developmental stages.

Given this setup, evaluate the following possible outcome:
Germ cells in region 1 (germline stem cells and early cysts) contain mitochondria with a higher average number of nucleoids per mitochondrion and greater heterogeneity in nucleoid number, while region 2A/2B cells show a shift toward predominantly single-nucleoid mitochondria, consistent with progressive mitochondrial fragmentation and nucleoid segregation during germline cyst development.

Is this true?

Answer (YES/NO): YES